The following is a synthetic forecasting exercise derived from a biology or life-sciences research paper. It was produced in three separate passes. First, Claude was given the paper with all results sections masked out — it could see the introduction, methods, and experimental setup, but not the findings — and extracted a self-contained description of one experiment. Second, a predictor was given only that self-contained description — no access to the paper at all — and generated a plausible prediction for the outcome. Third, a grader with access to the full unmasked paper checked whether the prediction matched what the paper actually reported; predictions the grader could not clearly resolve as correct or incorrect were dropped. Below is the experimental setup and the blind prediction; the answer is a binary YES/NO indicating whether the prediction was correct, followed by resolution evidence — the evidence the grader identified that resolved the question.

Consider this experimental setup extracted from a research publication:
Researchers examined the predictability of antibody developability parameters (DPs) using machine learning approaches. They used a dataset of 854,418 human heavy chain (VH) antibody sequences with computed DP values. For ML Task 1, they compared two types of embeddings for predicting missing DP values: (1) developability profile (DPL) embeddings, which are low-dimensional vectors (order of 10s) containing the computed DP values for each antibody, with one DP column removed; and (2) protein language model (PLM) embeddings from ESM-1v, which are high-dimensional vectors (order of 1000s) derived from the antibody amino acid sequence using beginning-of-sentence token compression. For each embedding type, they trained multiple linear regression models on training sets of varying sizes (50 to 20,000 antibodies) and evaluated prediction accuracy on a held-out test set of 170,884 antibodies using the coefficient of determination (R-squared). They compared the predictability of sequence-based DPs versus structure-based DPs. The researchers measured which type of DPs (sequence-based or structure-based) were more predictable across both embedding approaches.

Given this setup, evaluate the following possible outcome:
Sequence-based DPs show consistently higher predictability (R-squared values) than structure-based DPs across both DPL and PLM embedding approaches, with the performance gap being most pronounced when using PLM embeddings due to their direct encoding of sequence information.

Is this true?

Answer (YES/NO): YES